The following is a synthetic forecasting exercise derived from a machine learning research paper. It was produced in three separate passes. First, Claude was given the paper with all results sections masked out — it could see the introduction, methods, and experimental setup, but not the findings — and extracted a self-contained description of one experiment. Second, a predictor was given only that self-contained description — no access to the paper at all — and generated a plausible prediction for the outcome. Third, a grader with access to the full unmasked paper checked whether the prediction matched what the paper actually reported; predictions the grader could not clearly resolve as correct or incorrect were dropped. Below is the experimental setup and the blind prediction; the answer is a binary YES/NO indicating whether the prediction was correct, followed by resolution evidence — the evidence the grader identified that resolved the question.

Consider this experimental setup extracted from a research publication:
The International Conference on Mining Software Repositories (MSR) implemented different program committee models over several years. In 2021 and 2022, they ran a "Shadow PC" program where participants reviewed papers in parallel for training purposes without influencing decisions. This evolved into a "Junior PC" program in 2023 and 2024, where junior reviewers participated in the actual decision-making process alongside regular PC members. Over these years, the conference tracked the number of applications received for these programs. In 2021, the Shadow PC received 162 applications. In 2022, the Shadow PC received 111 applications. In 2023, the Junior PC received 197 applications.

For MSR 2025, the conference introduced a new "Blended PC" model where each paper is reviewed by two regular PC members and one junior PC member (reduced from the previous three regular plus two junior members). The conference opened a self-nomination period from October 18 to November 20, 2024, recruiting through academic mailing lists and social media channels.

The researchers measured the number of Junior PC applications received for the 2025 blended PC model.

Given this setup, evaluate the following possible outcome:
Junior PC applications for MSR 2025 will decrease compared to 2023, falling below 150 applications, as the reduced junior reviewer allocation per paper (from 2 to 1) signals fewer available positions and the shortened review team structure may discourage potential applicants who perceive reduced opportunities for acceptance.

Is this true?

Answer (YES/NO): NO